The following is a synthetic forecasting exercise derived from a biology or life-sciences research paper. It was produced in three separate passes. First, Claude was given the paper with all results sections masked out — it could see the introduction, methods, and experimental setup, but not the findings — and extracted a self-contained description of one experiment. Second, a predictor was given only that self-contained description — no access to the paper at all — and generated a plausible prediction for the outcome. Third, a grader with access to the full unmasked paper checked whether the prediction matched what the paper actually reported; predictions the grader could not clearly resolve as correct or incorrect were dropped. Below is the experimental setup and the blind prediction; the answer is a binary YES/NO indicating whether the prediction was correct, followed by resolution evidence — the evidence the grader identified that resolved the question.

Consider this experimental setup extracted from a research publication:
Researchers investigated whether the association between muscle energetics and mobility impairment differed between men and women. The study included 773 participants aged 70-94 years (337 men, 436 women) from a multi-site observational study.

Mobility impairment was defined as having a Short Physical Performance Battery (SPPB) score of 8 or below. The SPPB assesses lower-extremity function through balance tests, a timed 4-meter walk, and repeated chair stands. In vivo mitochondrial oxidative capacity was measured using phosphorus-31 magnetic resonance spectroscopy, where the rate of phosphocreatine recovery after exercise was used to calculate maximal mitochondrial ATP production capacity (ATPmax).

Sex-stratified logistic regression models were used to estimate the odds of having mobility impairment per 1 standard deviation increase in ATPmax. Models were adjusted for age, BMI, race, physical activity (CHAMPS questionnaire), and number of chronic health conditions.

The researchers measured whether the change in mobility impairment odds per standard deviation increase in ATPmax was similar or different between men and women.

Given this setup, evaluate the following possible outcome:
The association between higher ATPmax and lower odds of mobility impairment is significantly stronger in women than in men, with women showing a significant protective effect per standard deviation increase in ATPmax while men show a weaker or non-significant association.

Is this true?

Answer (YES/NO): NO